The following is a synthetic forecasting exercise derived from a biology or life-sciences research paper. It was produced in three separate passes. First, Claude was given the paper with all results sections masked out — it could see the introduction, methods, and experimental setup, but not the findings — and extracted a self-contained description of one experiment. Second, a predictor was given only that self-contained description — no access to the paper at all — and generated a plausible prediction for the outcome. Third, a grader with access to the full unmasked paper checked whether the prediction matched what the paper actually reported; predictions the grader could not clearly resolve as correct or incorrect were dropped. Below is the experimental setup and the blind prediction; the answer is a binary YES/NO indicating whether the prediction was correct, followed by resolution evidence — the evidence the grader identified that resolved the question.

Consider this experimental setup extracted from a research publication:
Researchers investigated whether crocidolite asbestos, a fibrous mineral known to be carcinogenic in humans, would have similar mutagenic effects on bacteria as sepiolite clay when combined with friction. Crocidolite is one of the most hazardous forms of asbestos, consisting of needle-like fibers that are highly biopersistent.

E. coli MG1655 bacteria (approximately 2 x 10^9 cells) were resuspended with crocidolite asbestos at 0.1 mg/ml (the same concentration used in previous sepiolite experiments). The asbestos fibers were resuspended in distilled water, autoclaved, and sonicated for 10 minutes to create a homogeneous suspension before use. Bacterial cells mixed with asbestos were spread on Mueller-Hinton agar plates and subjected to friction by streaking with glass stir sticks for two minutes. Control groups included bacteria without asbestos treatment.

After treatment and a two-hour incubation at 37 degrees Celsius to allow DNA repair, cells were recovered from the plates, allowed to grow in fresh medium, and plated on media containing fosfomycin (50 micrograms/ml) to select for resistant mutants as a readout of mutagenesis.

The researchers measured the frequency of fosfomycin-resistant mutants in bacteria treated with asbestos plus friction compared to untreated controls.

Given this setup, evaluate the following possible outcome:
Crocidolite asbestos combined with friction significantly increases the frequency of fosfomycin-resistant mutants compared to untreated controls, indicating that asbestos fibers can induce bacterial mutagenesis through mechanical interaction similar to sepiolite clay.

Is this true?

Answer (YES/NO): YES